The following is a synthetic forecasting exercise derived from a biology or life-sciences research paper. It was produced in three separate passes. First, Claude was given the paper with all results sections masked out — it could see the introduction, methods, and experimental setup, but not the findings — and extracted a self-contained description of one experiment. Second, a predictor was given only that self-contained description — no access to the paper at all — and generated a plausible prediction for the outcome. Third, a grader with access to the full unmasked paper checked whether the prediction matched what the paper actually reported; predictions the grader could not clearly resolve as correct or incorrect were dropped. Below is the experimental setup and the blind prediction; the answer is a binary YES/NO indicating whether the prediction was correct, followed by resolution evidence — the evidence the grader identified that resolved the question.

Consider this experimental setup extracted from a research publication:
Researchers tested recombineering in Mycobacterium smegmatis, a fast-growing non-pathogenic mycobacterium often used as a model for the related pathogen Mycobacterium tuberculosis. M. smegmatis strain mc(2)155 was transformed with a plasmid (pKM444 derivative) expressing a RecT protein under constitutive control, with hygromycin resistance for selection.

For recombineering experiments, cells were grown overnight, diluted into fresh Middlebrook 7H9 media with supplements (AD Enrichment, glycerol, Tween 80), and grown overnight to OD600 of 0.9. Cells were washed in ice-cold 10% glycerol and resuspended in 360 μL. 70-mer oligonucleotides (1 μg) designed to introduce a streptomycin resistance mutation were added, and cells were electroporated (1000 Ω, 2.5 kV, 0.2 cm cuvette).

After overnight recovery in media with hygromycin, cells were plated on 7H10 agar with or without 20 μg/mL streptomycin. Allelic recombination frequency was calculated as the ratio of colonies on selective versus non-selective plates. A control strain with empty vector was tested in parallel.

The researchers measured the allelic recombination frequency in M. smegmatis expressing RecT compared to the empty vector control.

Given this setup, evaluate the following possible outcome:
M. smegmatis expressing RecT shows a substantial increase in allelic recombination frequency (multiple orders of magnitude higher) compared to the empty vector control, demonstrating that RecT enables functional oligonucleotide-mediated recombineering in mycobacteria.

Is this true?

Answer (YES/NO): YES